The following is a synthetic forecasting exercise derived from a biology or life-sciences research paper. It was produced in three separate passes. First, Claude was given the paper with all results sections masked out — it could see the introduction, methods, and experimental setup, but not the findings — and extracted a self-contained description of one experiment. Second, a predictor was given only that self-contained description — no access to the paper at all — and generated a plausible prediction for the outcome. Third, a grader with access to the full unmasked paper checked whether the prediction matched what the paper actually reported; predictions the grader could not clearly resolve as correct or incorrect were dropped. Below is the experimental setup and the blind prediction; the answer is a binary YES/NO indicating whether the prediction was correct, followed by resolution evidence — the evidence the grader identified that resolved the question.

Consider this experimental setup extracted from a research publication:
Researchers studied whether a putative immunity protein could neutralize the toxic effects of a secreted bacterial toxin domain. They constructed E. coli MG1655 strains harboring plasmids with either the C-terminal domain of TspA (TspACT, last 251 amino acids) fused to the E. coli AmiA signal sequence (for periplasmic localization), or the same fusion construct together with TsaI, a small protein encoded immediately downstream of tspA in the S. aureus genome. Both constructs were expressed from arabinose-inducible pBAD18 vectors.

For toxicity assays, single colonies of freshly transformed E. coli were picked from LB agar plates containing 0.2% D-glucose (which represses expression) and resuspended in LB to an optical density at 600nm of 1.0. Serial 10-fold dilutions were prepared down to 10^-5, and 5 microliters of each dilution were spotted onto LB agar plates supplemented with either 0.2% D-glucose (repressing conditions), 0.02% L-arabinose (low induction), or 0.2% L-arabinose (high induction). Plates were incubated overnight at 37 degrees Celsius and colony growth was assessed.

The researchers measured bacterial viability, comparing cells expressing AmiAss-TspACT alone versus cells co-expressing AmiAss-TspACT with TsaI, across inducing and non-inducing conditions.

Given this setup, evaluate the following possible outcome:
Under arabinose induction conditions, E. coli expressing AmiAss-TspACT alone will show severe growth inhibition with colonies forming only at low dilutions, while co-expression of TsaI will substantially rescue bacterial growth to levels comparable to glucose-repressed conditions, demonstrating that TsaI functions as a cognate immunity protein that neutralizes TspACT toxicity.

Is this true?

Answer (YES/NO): YES